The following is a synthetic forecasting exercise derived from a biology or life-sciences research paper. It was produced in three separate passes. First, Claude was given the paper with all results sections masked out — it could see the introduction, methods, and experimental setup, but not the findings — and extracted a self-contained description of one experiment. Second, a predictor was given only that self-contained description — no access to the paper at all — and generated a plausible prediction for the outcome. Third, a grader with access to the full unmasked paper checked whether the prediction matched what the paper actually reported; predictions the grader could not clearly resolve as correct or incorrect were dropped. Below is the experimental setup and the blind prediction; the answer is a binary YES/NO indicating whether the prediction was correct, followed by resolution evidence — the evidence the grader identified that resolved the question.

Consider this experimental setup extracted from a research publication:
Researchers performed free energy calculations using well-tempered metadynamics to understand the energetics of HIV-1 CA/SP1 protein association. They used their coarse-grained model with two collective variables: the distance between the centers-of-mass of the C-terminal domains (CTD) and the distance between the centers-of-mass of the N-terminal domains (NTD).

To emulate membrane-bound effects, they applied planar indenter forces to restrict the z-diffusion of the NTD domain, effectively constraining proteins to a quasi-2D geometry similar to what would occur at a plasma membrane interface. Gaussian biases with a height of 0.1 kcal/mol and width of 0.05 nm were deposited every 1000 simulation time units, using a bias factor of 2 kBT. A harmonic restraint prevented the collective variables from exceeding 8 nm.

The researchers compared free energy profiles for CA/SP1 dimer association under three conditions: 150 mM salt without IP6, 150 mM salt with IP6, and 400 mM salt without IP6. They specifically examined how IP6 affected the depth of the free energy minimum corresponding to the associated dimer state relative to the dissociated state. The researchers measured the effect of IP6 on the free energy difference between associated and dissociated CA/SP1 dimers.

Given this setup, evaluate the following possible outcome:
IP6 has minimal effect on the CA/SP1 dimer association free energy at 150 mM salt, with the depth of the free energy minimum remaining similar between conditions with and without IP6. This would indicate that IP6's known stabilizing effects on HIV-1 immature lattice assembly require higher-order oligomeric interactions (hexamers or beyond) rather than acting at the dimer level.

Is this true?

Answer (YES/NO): NO